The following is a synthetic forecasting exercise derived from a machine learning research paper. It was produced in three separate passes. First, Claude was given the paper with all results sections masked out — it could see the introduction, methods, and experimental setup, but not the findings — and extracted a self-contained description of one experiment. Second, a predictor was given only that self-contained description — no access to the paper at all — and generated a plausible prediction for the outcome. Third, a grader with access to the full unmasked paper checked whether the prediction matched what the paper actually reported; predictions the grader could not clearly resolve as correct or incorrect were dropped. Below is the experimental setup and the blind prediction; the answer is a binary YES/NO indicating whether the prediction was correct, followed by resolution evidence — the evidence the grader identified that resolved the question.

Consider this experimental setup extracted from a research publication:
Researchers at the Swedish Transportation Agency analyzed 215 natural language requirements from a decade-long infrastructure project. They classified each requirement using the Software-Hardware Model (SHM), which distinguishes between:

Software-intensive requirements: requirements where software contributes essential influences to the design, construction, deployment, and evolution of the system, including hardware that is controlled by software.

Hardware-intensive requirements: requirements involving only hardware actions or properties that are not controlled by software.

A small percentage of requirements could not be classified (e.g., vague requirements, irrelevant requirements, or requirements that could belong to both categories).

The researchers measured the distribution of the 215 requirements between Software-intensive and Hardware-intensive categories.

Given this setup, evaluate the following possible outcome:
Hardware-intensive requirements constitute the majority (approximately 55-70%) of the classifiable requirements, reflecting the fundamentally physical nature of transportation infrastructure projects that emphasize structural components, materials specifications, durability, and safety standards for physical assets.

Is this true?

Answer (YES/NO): NO